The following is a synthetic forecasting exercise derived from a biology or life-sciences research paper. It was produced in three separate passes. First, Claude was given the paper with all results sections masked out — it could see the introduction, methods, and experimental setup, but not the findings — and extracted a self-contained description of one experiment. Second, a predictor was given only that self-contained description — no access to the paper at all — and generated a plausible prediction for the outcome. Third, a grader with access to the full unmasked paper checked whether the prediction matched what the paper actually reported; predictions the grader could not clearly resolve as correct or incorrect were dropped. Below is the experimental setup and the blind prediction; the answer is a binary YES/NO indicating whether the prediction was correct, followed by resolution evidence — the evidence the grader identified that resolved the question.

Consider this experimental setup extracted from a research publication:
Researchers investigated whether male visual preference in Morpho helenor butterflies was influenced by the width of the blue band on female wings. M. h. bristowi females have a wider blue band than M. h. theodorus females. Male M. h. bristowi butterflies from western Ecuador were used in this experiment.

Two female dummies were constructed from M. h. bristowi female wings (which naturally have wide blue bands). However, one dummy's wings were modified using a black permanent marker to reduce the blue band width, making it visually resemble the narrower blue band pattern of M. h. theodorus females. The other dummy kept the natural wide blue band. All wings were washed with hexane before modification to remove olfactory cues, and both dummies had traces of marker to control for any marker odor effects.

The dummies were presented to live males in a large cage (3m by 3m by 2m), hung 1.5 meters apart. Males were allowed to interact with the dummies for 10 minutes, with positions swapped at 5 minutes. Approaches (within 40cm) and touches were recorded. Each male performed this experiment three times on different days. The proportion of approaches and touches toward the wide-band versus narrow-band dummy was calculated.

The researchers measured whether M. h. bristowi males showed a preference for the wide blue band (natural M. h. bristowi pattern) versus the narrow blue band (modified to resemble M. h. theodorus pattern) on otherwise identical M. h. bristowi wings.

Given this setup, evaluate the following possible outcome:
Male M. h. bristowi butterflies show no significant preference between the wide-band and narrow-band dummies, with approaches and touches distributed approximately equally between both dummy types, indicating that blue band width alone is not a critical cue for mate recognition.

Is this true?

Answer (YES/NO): NO